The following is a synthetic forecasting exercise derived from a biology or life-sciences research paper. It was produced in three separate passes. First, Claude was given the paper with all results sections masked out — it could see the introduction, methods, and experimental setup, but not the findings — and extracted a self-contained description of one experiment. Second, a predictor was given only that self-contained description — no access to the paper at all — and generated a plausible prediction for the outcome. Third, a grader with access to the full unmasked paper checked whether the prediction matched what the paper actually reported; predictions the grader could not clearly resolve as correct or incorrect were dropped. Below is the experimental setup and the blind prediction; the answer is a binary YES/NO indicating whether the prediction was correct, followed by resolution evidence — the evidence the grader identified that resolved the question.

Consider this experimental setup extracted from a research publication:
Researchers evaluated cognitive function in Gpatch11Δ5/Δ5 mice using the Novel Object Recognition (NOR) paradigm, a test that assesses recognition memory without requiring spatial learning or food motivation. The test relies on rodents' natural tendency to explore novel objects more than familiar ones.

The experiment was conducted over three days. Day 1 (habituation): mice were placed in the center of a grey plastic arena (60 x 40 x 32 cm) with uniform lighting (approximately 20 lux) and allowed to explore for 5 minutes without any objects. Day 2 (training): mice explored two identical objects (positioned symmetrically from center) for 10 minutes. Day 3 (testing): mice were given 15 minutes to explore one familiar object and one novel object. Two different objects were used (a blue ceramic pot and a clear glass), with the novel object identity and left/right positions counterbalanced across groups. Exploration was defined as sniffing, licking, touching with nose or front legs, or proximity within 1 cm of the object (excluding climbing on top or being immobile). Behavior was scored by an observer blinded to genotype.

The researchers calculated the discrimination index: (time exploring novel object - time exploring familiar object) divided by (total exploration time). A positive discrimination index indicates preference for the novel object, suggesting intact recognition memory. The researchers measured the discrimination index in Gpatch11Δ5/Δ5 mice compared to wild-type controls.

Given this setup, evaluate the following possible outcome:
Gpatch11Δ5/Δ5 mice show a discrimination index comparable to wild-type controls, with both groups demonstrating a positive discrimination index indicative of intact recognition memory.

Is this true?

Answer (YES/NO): NO